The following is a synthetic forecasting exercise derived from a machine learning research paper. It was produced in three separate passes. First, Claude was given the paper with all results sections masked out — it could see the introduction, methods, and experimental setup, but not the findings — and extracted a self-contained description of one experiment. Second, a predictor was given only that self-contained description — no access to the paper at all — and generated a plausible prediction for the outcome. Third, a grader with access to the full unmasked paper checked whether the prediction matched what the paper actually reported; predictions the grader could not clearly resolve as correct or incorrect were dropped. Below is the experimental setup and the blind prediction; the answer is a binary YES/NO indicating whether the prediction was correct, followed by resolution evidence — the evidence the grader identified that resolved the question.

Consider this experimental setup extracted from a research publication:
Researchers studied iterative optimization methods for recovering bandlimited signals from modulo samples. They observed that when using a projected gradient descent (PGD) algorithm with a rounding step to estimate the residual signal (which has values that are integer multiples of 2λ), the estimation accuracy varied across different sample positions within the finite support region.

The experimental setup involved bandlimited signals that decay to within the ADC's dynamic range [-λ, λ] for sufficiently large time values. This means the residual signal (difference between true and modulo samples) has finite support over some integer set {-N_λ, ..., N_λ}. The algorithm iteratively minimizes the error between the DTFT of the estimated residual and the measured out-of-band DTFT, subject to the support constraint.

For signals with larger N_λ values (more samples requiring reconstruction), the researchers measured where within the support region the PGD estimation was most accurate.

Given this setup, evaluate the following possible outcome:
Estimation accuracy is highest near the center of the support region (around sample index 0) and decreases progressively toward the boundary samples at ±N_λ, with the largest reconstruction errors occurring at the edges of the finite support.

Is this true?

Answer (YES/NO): NO